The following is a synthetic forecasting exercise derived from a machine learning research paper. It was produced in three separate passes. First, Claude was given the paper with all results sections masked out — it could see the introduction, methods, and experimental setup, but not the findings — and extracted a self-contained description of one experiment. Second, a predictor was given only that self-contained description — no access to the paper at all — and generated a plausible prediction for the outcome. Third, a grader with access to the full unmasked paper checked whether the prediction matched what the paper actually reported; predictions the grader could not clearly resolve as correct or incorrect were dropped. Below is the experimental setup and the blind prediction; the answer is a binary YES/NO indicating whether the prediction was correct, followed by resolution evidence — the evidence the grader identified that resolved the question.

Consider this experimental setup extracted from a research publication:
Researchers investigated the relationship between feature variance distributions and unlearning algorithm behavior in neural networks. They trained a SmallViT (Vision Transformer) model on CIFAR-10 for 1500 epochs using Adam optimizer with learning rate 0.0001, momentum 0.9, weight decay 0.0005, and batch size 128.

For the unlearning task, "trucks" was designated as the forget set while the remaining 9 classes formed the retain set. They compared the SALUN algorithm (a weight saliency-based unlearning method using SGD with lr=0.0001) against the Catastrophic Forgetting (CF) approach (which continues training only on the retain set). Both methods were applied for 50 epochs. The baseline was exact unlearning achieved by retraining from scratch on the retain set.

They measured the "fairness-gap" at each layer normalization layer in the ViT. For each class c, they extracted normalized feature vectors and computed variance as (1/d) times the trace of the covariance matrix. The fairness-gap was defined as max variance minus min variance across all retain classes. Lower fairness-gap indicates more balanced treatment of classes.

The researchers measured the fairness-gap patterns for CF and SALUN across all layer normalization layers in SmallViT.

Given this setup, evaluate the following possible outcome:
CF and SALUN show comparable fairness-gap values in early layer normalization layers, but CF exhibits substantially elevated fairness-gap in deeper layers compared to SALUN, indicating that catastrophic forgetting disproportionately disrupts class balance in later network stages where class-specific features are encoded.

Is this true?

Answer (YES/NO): NO